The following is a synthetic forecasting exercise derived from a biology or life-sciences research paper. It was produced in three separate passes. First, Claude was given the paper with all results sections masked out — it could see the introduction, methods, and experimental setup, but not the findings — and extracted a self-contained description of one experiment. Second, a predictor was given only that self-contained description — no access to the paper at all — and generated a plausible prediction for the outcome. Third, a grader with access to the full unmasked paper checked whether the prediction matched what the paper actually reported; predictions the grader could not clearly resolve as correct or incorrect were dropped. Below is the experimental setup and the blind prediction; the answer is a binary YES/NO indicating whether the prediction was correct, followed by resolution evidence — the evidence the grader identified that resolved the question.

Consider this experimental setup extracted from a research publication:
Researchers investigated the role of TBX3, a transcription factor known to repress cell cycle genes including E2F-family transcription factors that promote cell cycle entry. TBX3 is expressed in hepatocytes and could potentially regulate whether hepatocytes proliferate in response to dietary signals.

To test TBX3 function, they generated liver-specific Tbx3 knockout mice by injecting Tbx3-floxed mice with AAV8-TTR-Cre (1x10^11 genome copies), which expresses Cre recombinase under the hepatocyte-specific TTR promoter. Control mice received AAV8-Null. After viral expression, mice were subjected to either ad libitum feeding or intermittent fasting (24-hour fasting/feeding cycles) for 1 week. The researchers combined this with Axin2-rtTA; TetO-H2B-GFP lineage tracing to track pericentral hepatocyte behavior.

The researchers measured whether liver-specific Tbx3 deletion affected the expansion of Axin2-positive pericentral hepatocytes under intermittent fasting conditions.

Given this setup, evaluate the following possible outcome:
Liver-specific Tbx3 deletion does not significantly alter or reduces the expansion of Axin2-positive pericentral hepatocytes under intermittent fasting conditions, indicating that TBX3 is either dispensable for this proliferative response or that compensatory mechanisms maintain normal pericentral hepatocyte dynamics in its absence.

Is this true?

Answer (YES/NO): NO